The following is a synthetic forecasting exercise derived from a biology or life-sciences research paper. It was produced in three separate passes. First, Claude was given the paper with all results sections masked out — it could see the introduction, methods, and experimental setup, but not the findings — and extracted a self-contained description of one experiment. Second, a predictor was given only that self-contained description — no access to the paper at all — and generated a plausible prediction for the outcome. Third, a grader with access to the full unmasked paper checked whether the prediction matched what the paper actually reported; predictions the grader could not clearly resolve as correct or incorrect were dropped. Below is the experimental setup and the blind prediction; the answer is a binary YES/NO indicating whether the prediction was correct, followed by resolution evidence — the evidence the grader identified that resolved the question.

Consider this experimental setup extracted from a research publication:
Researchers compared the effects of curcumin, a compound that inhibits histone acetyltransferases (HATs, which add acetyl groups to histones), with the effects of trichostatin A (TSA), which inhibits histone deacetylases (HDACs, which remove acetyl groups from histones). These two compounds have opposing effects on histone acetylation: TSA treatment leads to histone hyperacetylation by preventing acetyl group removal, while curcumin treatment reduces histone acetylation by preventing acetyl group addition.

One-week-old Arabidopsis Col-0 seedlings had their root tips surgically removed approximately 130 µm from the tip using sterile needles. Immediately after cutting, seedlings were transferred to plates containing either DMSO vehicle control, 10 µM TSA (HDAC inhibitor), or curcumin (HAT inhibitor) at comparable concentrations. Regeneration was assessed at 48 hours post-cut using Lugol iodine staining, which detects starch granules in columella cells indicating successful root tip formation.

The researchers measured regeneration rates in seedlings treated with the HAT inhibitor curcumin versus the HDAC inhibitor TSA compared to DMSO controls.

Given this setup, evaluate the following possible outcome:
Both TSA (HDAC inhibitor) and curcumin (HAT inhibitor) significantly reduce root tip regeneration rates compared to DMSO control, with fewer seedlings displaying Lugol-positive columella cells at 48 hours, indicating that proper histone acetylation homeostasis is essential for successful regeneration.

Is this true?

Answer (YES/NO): NO